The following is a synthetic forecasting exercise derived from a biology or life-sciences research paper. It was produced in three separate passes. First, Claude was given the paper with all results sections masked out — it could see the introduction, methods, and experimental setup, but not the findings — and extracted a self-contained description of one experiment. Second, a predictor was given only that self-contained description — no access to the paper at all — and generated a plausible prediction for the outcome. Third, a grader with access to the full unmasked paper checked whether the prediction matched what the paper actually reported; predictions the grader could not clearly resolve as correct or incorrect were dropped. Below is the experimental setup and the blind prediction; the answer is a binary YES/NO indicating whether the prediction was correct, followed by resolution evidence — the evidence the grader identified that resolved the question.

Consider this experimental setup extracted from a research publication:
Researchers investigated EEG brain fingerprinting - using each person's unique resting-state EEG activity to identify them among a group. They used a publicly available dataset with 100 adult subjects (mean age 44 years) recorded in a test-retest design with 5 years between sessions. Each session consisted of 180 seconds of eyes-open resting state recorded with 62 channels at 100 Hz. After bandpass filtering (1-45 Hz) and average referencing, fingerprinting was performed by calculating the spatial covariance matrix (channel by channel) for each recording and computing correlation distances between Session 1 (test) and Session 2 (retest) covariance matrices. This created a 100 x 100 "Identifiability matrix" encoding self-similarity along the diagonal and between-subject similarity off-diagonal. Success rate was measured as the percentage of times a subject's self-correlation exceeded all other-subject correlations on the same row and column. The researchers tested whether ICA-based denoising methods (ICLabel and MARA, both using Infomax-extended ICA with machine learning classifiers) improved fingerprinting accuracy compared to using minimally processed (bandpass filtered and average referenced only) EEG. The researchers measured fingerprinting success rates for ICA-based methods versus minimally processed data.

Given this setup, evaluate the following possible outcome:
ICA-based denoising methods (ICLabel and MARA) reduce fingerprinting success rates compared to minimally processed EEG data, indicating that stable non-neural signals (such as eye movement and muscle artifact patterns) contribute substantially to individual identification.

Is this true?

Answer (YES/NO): NO